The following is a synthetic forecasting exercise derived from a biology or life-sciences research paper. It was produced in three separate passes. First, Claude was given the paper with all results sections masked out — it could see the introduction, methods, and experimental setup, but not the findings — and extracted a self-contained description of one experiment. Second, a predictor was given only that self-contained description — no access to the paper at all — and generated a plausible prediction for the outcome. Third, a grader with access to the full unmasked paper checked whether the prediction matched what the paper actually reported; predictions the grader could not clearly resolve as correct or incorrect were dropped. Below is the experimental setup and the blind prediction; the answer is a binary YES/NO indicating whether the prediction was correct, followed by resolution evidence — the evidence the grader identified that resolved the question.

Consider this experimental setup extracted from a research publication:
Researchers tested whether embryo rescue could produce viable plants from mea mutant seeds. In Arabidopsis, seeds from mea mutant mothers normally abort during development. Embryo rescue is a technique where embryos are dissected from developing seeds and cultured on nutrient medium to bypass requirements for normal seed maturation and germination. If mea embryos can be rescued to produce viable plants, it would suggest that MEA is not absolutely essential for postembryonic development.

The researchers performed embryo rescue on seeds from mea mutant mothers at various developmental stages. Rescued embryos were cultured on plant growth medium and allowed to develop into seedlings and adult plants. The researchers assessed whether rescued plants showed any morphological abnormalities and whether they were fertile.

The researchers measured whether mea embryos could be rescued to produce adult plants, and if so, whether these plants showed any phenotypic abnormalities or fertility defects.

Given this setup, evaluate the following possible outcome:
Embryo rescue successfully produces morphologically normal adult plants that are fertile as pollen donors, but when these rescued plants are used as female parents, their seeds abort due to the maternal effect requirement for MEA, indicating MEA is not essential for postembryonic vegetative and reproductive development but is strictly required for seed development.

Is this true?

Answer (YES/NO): NO